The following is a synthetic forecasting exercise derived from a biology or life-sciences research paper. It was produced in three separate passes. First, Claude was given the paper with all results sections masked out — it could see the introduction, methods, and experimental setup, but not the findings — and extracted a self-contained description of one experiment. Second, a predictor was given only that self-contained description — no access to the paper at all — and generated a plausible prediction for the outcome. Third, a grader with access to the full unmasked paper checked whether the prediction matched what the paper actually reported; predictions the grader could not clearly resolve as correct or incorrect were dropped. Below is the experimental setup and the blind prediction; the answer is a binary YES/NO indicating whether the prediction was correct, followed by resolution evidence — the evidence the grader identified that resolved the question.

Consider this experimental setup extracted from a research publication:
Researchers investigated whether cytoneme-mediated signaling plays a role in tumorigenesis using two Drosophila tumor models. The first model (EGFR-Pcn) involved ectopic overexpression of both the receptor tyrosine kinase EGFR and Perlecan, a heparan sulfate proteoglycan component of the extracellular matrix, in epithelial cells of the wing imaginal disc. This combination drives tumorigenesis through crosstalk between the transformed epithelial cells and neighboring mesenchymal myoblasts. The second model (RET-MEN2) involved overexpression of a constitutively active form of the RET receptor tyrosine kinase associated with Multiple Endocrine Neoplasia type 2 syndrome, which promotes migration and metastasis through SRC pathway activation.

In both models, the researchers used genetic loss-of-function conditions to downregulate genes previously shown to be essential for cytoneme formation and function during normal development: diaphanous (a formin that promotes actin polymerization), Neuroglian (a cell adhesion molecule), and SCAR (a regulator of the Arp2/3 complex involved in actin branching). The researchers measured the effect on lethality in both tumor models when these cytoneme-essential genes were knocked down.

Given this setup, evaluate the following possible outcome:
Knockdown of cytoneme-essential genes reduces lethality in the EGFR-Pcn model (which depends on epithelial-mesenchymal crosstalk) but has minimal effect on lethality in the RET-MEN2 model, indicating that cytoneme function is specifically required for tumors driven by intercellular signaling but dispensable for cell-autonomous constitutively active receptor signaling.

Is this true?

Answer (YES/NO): NO